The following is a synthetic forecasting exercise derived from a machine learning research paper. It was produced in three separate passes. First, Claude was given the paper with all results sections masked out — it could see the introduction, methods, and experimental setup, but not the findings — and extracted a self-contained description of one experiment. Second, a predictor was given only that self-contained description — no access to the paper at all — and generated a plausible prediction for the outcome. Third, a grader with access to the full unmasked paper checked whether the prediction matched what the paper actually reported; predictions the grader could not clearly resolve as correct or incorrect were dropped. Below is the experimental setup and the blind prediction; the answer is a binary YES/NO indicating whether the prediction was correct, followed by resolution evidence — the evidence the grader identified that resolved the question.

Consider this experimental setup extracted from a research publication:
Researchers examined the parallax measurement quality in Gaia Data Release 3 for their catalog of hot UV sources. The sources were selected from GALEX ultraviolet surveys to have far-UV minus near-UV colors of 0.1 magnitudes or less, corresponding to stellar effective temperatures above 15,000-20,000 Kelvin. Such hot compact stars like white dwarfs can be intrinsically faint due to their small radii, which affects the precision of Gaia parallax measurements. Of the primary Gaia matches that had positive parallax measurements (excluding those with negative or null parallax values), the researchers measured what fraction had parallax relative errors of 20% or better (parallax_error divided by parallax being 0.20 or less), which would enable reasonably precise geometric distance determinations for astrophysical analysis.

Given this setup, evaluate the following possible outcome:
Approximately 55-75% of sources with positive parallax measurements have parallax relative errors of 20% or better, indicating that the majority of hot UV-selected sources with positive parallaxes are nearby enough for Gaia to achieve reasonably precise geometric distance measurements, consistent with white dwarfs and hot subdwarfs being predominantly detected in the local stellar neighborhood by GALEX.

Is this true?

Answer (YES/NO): NO